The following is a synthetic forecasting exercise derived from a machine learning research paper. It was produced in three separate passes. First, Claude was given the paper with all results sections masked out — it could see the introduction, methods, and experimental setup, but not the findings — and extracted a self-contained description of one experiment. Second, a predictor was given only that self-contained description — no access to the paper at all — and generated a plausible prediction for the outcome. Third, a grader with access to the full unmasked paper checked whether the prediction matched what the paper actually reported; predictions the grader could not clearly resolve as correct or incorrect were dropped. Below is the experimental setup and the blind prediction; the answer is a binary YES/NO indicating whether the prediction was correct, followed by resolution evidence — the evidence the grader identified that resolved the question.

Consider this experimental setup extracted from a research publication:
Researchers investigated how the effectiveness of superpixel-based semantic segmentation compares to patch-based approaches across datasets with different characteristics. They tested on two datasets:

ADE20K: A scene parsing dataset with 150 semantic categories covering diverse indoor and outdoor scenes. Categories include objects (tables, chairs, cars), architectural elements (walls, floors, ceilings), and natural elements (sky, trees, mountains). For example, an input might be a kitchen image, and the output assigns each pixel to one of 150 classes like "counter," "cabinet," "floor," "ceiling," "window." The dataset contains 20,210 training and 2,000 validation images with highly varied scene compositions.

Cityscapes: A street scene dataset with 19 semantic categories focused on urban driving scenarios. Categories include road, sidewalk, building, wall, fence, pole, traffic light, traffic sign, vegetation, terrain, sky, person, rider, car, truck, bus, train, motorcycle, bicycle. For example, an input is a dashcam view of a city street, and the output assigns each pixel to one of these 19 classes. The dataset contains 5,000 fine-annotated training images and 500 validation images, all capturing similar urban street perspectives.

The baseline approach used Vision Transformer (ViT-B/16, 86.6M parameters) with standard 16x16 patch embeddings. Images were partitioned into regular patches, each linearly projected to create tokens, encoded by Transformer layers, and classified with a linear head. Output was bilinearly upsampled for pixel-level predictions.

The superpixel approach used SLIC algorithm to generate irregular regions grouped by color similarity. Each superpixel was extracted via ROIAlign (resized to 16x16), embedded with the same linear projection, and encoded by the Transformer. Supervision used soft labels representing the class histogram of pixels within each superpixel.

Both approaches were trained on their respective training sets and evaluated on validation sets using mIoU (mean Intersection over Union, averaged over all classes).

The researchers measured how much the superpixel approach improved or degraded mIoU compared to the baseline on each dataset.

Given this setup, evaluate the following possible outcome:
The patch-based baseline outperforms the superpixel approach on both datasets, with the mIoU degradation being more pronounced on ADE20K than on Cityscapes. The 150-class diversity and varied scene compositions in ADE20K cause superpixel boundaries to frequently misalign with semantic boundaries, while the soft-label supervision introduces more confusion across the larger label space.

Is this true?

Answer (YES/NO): NO